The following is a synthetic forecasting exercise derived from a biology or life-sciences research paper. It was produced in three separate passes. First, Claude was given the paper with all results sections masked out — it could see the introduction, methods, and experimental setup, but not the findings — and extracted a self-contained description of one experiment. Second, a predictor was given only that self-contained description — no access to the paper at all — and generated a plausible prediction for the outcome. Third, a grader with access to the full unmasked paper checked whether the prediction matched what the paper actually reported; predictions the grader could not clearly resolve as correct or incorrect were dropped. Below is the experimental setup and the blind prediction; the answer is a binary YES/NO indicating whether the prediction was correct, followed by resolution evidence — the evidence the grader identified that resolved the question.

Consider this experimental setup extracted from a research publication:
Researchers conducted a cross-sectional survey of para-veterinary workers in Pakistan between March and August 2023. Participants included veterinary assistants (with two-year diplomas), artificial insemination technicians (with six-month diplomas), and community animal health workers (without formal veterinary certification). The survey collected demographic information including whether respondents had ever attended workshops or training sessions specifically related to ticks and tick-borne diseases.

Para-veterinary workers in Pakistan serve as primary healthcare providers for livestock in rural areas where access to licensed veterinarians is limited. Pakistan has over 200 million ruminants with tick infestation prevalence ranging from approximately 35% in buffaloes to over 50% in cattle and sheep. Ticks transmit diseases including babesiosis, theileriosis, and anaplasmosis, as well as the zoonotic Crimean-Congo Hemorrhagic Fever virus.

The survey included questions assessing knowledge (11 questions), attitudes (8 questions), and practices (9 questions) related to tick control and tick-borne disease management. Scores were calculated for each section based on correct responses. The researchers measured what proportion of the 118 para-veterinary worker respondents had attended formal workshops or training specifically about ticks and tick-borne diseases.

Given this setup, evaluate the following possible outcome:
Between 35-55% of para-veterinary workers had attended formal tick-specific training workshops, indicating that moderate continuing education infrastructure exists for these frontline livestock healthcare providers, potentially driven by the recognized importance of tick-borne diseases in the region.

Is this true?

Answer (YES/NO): NO